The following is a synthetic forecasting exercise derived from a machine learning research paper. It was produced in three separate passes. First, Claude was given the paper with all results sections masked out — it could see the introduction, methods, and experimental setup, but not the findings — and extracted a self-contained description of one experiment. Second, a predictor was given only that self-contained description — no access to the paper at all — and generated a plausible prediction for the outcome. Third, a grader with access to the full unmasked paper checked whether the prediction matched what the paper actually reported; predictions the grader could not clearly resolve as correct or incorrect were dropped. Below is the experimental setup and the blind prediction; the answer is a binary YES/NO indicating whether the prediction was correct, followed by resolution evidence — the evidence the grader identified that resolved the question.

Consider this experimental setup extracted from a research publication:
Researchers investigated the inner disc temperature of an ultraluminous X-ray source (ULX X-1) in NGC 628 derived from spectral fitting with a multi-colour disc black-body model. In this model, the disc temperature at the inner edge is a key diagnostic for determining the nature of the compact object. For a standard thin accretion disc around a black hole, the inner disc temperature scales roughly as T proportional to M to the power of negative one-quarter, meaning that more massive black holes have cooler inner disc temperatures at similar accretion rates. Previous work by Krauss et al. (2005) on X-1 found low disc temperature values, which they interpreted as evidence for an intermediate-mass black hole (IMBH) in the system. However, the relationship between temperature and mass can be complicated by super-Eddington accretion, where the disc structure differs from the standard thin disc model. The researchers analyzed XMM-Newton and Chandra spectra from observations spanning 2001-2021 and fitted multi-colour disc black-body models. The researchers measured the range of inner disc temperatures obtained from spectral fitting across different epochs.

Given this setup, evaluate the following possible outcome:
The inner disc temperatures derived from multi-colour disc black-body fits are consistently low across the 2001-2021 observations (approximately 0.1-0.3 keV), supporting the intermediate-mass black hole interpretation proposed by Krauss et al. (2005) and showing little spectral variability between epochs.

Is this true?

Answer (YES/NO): NO